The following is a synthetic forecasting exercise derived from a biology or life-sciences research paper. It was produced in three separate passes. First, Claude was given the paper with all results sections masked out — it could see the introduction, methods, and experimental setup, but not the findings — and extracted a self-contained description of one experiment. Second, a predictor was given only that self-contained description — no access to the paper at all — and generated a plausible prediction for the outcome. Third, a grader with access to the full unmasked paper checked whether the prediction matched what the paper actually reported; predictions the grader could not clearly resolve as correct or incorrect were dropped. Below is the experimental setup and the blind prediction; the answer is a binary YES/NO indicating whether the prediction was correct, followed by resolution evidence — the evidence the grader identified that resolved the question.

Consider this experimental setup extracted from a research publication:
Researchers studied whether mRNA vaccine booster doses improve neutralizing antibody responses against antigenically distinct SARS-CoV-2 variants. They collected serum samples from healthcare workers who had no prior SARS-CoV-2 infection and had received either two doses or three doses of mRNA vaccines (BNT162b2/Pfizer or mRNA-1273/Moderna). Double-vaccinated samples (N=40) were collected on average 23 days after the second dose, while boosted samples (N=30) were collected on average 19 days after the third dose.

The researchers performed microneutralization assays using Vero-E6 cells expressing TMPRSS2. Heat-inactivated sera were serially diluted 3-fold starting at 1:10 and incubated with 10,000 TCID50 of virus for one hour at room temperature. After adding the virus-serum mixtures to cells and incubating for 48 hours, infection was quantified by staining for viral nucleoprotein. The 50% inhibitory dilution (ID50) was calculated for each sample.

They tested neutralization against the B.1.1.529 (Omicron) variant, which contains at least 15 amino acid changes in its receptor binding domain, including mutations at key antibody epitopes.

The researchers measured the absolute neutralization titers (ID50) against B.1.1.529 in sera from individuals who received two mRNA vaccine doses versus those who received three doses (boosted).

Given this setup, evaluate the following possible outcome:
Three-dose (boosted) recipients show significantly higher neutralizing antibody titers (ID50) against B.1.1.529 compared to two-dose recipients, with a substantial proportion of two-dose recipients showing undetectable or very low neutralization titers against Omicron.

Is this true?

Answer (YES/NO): NO